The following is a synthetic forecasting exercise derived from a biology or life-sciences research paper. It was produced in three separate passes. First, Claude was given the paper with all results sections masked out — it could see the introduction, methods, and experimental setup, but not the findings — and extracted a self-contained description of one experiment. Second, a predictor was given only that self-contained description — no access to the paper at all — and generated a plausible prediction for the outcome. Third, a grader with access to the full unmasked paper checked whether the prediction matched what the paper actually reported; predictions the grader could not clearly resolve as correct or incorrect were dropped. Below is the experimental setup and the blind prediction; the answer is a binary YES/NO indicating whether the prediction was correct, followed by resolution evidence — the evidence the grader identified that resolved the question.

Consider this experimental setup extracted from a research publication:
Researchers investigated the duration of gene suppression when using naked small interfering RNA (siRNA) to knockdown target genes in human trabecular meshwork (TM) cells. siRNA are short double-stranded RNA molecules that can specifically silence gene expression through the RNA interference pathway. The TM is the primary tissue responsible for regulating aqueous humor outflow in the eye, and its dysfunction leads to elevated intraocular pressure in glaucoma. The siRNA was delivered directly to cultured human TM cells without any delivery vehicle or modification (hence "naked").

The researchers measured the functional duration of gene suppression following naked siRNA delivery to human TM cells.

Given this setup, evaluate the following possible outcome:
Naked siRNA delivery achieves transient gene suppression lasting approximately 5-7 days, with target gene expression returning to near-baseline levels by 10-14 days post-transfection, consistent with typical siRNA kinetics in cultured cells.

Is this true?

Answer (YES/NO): NO